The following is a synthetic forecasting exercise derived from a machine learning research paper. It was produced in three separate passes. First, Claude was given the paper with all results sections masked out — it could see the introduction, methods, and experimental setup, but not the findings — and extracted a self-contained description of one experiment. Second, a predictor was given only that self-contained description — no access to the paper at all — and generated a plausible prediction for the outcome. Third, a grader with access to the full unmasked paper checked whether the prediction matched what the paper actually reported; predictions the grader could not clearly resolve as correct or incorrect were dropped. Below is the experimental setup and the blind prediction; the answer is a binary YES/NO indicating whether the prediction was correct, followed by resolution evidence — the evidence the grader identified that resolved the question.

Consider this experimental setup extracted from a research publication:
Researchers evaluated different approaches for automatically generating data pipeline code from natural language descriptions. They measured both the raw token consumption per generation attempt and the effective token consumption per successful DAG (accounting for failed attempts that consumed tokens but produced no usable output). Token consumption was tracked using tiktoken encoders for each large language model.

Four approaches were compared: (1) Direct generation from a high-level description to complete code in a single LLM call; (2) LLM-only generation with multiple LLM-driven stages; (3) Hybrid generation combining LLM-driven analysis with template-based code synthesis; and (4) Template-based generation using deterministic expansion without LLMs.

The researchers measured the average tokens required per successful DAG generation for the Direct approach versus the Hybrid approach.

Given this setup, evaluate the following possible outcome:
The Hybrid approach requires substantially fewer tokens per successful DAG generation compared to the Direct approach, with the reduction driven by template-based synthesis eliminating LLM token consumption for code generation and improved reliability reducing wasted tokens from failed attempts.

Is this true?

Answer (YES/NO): NO